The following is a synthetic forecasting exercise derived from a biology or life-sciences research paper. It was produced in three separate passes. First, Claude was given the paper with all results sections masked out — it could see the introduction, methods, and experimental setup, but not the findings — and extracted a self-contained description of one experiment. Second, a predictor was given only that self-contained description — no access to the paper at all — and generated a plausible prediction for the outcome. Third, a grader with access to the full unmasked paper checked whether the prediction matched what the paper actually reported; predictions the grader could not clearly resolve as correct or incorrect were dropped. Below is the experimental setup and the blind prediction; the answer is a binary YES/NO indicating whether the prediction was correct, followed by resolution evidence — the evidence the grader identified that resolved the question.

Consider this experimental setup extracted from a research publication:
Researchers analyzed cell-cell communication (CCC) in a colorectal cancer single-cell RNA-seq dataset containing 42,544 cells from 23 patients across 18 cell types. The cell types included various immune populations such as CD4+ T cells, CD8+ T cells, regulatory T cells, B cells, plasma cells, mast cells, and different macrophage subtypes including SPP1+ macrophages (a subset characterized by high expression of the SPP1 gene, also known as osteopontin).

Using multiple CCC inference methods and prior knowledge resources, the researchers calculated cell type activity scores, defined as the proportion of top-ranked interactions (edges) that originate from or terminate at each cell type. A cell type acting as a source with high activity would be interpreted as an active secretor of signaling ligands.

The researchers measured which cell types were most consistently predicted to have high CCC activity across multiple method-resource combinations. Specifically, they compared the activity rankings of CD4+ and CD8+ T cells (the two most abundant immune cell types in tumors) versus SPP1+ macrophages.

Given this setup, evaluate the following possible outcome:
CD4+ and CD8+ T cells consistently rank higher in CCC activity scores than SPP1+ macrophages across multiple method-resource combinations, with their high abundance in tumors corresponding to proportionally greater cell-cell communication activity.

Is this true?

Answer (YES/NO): NO